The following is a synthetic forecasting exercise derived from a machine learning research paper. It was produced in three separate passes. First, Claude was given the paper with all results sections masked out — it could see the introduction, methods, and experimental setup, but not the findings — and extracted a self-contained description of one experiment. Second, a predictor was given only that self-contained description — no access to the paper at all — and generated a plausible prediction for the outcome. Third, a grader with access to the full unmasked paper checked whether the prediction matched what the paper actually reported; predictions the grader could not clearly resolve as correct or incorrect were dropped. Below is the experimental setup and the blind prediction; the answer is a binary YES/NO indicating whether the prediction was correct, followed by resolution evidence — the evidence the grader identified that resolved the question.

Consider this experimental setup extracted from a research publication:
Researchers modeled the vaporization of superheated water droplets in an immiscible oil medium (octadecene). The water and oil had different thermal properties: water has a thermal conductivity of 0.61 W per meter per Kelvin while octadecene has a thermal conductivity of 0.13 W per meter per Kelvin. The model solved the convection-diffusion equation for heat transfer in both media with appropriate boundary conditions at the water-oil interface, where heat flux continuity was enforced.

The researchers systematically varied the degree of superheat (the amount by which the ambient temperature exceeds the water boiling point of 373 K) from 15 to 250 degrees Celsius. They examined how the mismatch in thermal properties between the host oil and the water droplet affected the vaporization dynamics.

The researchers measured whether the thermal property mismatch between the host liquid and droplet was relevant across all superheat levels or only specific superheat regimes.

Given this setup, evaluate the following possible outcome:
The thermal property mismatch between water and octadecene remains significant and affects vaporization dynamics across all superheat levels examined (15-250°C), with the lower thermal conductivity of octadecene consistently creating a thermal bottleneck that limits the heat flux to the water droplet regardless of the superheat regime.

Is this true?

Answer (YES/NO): NO